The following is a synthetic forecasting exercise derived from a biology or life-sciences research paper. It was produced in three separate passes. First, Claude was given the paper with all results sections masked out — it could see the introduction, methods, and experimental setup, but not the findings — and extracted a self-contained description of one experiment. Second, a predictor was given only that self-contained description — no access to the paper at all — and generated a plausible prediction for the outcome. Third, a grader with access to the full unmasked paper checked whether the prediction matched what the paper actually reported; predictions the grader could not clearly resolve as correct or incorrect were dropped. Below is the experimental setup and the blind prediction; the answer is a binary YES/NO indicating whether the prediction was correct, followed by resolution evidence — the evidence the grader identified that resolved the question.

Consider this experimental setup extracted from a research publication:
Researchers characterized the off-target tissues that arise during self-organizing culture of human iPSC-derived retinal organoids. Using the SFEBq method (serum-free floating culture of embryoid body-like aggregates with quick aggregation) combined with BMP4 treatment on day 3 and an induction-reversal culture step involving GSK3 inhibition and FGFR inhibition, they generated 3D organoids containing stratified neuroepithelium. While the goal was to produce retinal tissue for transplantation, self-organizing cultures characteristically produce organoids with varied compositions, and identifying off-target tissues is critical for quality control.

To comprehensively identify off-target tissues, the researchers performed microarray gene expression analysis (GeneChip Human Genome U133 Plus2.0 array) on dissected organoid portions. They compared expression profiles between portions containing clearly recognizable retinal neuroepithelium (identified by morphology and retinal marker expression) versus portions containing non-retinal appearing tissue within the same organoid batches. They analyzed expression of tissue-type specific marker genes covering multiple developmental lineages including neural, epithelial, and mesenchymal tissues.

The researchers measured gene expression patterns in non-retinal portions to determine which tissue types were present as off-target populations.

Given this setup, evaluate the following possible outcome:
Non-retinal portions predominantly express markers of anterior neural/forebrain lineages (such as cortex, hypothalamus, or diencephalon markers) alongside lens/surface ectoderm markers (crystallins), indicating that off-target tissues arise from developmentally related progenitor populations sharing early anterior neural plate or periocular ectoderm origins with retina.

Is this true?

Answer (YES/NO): NO